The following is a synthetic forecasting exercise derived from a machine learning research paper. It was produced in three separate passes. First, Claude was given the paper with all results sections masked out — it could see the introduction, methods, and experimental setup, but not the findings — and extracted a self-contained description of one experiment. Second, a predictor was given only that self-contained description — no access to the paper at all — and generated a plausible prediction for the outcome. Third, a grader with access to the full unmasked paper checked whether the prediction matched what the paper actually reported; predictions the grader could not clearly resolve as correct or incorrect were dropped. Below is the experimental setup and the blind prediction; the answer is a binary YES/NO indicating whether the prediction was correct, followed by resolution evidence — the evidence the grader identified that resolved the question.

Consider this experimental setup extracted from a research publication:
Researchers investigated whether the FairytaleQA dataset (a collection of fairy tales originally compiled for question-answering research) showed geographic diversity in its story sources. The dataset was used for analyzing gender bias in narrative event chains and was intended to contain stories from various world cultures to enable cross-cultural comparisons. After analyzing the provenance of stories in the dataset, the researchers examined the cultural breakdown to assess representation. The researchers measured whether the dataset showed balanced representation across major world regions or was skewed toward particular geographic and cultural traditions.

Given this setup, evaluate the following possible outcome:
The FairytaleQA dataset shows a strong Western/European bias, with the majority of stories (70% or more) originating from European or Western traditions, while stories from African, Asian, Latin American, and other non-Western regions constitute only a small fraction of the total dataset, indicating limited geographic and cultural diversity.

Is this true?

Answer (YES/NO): YES